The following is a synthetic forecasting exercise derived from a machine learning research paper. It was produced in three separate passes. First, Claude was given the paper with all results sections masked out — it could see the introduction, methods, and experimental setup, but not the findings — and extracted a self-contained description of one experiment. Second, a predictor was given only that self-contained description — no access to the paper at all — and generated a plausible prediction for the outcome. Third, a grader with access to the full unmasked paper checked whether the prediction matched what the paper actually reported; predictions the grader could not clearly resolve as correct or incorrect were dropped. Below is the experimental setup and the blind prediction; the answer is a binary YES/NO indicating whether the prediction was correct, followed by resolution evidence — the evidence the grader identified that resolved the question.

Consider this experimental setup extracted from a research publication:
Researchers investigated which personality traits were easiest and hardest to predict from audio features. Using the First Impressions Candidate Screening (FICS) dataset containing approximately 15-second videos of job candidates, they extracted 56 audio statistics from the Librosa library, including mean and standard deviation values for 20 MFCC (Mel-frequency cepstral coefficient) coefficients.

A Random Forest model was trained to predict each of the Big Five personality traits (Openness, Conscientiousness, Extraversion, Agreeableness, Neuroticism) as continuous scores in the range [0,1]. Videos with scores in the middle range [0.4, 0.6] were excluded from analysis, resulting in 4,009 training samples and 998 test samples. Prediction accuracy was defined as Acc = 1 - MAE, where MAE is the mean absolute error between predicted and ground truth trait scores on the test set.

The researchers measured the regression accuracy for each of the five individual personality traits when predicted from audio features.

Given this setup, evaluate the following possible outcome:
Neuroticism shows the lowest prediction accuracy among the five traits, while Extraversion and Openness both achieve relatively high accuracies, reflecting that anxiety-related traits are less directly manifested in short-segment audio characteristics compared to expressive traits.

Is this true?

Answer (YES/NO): NO